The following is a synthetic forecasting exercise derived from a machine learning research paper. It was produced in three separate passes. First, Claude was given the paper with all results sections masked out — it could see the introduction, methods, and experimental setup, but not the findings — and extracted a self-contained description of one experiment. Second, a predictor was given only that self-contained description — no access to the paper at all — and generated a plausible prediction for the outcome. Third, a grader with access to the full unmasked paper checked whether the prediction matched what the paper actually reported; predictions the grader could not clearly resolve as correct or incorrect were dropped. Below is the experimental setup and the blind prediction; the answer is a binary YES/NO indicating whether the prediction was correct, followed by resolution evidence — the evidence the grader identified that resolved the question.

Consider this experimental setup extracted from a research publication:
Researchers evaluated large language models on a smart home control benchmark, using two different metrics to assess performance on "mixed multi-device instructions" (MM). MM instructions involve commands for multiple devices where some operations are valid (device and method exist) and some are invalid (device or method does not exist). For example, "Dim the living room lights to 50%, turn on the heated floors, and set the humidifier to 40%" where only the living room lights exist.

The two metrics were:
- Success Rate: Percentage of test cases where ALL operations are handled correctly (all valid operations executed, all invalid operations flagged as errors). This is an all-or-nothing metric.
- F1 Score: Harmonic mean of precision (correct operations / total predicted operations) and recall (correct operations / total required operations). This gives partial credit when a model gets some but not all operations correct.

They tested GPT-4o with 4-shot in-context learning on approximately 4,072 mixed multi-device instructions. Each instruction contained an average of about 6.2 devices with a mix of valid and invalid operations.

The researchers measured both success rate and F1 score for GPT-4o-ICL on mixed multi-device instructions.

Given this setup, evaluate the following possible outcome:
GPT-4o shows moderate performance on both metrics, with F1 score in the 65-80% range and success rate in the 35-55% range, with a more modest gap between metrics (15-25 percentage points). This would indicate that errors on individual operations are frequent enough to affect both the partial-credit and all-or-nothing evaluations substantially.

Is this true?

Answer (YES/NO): NO